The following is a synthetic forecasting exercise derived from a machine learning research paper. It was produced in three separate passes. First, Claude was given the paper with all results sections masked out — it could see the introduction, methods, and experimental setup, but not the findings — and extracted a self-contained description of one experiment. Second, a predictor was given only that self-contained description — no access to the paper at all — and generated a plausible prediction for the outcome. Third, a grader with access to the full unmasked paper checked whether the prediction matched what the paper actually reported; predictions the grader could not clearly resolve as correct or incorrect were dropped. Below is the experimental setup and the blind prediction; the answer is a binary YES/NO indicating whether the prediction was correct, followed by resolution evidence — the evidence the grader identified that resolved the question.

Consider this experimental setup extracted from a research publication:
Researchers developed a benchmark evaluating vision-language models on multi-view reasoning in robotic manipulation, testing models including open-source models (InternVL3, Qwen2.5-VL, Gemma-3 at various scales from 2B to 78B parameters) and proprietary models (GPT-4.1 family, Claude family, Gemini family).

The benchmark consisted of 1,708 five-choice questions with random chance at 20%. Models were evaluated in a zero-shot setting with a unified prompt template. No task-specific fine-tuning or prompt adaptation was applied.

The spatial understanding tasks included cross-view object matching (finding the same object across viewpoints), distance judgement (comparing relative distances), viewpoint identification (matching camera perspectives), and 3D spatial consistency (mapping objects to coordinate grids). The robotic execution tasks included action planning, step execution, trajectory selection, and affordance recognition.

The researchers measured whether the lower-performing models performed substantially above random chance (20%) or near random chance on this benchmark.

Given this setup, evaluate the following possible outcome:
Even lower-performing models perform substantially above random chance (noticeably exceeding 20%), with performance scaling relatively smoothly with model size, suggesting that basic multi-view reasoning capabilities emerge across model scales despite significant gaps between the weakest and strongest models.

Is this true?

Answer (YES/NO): NO